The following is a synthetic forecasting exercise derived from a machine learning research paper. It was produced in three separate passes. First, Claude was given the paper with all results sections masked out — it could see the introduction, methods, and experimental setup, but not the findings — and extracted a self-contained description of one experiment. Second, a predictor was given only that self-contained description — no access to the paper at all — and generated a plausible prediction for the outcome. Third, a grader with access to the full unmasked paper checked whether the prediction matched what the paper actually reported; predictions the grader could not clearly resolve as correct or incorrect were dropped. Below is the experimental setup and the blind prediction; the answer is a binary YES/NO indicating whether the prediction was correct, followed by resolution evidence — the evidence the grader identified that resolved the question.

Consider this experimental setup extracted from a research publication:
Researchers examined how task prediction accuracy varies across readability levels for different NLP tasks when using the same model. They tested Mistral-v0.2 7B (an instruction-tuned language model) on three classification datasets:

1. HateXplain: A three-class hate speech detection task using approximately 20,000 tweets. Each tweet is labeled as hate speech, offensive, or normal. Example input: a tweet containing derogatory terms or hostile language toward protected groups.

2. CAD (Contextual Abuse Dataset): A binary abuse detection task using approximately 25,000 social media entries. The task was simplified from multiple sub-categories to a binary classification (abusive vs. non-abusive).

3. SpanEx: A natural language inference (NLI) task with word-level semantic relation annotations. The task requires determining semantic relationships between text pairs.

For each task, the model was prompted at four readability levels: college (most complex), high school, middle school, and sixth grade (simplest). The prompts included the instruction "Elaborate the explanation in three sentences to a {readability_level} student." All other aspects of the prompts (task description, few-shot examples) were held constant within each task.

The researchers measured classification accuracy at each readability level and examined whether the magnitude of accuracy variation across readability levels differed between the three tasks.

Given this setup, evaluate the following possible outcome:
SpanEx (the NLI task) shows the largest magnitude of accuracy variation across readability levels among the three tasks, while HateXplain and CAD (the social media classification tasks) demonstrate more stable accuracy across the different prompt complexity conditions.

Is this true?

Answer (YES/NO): NO